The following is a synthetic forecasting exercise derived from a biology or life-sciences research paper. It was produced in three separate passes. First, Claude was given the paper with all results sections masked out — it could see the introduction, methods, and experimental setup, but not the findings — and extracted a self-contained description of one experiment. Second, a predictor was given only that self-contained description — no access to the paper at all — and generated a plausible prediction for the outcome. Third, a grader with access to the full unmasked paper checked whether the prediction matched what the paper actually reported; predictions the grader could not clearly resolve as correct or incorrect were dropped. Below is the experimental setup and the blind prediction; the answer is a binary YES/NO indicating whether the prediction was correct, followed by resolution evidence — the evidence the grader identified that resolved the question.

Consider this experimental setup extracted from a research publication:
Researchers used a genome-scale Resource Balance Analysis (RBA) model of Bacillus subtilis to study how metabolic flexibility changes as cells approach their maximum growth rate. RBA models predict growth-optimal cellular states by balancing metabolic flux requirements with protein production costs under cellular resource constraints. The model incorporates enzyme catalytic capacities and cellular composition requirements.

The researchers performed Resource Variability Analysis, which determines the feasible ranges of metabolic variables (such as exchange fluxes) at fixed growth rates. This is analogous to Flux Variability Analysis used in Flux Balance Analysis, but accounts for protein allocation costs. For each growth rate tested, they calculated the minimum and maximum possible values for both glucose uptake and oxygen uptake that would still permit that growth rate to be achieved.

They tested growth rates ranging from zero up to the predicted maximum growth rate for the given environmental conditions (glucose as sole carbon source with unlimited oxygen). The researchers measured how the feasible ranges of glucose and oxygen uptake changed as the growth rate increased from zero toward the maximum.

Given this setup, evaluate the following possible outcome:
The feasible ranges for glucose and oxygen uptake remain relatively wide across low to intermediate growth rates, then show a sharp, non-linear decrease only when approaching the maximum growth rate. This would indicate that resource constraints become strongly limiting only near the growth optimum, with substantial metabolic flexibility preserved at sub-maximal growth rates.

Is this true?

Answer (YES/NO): YES